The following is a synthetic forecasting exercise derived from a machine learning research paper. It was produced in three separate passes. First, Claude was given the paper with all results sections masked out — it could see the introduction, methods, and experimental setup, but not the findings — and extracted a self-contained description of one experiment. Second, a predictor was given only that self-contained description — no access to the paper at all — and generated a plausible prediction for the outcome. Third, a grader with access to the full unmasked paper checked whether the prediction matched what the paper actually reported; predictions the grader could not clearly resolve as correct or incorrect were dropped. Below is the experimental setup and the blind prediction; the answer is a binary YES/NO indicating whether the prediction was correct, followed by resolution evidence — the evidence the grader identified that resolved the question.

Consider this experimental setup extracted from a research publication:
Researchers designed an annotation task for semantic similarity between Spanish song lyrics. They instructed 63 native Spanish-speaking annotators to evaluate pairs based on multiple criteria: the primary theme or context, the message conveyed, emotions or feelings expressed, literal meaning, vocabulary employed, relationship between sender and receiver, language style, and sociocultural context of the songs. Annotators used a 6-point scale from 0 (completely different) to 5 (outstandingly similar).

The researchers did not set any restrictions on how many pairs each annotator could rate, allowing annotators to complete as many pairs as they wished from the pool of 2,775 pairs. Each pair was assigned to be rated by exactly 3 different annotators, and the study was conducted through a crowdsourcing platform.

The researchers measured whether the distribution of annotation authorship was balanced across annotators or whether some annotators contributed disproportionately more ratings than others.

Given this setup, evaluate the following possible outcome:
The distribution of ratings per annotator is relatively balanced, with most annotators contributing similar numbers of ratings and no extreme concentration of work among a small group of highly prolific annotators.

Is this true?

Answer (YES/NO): NO